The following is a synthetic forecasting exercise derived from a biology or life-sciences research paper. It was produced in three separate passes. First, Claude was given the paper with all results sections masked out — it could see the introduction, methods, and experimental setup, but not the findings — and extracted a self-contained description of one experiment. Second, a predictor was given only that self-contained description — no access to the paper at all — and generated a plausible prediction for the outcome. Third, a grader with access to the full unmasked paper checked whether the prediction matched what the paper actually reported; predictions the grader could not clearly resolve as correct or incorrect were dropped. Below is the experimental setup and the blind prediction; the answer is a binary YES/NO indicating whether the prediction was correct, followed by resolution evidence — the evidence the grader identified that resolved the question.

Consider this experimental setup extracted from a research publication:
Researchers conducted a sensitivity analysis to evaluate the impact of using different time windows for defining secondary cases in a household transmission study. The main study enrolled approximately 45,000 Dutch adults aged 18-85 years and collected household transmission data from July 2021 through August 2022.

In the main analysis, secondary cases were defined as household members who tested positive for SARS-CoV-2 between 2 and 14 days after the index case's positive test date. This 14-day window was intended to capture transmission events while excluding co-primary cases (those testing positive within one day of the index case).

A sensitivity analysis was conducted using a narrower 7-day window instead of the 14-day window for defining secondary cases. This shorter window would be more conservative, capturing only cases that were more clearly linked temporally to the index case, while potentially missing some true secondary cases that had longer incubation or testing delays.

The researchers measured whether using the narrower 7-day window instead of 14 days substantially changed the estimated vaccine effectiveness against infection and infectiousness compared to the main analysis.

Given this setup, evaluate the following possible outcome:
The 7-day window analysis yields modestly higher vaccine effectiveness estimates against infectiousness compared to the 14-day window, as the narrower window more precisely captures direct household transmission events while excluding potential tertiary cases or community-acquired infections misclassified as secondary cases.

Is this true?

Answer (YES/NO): NO